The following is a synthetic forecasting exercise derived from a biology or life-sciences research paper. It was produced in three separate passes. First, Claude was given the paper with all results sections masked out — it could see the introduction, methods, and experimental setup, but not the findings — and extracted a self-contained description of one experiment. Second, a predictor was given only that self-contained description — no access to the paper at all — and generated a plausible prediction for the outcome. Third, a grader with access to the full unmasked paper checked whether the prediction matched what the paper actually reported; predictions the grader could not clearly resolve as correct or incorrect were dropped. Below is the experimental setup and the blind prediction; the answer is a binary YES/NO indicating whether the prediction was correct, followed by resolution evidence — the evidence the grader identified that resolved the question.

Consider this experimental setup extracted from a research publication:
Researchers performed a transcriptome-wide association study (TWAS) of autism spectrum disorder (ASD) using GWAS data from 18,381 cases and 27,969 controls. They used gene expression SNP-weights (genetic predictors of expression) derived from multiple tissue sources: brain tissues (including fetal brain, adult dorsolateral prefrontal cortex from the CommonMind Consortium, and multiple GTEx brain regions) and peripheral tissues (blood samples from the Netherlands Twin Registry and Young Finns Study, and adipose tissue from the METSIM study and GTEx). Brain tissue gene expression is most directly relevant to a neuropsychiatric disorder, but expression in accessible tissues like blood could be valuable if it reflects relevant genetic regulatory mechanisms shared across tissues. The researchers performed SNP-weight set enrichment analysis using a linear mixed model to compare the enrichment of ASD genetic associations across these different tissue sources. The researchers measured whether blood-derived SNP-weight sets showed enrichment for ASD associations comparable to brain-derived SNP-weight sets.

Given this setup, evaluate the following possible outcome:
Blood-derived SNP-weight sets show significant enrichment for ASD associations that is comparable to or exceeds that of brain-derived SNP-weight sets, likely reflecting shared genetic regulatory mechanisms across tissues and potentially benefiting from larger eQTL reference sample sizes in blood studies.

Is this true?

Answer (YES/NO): NO